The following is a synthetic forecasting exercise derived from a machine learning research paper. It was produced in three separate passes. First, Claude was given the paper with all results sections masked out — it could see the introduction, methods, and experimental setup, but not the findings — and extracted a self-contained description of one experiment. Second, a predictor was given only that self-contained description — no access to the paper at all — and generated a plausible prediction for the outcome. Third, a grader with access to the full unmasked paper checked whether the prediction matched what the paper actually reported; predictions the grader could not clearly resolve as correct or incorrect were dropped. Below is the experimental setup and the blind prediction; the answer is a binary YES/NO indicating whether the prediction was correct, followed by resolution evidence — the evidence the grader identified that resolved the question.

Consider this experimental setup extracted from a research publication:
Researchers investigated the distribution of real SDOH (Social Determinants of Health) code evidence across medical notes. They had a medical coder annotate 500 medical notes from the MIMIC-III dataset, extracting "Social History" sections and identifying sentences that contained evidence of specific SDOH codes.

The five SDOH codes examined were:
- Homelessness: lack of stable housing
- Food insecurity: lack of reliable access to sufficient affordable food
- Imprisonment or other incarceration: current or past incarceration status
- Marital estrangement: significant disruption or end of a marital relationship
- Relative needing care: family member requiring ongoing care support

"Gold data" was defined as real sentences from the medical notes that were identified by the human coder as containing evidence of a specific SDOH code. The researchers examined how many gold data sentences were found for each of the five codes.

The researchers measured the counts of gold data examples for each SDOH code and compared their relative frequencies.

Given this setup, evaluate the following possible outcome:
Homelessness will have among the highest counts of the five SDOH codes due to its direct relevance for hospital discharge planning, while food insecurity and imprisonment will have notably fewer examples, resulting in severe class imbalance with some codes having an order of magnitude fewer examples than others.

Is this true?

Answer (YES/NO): NO